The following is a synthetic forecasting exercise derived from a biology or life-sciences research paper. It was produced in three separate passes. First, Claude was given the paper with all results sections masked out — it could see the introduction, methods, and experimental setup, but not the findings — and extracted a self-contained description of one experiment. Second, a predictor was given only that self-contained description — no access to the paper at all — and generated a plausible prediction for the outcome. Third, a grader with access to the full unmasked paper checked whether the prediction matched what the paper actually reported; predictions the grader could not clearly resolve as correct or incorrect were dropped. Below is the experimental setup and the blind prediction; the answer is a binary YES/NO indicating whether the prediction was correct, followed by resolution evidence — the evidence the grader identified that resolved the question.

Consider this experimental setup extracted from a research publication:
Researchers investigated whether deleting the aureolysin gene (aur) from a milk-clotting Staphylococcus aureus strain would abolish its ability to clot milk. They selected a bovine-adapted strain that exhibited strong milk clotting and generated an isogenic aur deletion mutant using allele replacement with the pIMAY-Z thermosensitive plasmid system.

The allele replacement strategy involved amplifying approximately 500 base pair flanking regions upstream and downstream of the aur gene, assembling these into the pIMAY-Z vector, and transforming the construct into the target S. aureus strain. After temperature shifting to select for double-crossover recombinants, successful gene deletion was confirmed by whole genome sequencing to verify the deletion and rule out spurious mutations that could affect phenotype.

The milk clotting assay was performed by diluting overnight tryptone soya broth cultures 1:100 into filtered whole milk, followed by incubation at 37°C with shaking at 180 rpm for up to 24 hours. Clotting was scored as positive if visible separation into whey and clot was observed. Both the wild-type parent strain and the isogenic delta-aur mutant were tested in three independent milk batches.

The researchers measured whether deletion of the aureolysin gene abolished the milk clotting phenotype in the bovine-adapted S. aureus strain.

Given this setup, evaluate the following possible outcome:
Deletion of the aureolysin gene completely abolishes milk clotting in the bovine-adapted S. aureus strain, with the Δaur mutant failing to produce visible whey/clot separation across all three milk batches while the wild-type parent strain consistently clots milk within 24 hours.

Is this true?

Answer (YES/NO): NO